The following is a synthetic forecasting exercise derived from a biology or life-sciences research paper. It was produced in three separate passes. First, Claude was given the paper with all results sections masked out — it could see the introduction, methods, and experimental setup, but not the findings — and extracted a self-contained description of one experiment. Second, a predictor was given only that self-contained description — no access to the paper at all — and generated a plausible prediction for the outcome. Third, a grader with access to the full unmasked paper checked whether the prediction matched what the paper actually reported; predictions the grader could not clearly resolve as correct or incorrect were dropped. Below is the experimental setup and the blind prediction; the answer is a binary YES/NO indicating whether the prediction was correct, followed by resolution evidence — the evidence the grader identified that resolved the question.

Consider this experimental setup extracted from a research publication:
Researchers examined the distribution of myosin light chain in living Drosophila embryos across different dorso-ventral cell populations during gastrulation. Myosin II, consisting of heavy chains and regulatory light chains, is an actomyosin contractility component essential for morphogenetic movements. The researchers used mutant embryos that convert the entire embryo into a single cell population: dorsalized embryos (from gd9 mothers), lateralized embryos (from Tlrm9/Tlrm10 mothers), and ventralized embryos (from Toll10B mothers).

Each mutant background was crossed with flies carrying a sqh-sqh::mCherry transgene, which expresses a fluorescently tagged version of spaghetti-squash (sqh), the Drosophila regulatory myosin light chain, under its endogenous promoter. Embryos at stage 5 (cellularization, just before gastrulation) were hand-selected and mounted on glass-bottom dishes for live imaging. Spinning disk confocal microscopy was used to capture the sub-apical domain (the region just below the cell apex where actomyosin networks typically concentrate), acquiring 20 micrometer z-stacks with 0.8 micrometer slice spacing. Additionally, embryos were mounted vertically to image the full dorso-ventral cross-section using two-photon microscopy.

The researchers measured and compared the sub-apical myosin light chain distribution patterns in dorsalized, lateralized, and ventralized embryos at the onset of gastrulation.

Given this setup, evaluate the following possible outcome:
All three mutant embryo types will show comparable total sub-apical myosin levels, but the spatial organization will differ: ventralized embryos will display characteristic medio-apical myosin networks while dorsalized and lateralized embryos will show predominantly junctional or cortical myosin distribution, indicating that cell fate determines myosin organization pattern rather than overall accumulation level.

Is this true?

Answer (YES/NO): NO